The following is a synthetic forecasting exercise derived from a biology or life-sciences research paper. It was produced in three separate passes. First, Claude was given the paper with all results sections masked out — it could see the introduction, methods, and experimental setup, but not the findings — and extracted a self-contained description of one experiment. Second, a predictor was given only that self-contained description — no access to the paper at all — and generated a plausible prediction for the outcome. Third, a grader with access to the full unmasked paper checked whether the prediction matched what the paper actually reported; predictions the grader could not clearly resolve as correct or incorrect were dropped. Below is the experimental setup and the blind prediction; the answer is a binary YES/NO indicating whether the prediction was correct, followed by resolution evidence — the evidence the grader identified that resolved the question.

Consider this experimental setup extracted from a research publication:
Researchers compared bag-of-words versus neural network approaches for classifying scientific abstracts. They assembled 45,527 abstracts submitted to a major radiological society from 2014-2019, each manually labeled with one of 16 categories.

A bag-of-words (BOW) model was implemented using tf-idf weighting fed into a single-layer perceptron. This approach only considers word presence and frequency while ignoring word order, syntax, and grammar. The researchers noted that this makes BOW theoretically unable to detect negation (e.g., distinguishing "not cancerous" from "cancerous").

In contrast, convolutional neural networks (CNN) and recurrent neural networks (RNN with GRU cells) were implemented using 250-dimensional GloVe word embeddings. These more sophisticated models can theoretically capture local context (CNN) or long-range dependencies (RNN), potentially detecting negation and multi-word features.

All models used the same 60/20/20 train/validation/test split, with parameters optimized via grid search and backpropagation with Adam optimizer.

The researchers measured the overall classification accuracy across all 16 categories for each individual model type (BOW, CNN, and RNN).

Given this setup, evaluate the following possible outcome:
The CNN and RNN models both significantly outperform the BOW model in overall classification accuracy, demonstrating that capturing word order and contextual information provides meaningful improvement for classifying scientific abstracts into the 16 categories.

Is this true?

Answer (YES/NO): NO